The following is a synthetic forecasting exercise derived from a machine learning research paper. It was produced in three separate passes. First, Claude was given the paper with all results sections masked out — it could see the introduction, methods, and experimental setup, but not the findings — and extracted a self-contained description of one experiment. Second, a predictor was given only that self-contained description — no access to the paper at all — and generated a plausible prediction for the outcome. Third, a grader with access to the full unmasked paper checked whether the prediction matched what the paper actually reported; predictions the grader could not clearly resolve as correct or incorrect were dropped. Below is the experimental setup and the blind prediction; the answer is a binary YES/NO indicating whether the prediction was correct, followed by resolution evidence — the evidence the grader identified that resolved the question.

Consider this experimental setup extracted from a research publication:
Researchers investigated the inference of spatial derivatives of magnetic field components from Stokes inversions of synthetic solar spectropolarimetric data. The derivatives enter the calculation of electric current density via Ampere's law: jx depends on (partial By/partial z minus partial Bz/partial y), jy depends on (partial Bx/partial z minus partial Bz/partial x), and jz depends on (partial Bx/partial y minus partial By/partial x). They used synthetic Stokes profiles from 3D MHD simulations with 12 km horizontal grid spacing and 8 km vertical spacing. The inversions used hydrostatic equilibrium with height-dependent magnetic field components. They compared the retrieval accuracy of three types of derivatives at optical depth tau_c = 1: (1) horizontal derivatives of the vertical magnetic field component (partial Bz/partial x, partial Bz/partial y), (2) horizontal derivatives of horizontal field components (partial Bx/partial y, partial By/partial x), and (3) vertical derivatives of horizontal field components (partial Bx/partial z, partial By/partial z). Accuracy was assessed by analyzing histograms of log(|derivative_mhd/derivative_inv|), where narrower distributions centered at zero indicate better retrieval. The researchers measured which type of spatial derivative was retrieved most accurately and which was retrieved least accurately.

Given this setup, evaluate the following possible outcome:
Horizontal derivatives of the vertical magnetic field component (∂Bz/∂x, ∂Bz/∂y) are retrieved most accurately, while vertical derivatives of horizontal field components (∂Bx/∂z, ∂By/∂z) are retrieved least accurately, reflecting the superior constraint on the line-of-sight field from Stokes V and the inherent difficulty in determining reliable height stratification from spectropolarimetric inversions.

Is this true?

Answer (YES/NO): YES